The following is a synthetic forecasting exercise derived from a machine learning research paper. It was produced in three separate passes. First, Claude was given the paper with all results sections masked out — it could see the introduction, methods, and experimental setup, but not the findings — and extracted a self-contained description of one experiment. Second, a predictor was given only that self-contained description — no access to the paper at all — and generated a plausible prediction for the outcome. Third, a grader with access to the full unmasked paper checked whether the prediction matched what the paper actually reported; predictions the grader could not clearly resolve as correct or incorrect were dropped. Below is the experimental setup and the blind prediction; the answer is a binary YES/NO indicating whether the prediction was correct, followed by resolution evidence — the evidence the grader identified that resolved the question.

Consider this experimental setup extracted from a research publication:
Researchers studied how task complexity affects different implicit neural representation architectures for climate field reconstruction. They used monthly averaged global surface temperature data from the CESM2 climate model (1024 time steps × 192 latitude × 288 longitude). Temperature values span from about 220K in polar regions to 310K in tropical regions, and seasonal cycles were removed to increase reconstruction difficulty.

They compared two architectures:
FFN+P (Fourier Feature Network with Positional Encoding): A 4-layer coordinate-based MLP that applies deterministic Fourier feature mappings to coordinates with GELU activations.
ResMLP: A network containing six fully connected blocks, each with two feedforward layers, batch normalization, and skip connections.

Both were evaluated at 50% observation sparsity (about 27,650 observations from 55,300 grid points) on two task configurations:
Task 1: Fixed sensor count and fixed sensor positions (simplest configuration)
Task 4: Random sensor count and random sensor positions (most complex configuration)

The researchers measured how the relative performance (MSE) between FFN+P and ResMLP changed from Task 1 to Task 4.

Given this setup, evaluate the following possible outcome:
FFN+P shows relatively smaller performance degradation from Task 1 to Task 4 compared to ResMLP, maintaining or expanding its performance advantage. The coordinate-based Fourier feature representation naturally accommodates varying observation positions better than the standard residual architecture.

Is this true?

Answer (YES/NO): YES